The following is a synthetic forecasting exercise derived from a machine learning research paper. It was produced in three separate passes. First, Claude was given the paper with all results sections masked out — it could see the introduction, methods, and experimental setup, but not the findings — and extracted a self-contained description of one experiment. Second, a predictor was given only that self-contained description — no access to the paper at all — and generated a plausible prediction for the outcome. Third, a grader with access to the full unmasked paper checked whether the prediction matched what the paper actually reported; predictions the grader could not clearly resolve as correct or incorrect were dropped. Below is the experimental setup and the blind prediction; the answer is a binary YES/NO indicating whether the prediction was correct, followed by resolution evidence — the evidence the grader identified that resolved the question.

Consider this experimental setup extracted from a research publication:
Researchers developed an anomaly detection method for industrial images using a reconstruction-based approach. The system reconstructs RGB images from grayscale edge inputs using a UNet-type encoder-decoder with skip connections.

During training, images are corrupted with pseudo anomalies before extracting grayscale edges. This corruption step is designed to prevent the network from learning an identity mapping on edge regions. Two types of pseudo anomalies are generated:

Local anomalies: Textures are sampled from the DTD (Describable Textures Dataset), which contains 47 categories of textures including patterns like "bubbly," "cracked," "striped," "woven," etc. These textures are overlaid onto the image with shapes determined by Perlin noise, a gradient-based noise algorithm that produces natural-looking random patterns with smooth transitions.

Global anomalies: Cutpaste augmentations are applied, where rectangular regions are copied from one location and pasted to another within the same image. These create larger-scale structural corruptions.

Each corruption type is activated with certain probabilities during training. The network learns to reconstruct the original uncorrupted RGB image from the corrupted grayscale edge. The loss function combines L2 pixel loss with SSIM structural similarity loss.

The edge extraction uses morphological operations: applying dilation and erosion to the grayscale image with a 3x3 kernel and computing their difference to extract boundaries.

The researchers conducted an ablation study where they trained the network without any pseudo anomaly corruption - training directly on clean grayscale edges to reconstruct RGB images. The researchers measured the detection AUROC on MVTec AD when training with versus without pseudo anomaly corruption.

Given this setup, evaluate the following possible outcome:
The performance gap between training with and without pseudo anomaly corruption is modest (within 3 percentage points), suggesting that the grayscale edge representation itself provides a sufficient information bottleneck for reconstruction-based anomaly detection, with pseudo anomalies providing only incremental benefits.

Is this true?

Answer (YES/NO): YES